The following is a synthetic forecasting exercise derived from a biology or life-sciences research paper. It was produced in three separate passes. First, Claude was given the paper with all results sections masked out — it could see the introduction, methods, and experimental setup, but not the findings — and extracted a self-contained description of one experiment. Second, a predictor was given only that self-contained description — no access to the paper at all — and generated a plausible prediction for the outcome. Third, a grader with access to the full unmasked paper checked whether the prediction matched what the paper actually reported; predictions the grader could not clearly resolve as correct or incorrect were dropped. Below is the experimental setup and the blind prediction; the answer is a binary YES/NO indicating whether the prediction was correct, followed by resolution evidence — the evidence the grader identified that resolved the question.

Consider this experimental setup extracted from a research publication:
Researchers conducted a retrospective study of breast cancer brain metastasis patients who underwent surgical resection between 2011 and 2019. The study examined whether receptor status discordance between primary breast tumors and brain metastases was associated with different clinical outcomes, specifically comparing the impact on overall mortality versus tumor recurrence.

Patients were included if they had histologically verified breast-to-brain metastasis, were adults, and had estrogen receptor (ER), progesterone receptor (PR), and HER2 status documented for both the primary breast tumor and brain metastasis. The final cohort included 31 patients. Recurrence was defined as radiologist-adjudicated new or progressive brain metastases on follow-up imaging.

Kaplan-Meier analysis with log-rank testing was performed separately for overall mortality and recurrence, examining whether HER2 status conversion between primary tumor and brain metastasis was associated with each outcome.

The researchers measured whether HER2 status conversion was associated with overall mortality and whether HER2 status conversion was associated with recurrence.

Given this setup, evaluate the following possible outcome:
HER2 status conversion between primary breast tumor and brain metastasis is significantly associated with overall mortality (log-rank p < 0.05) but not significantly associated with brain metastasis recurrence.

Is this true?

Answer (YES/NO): YES